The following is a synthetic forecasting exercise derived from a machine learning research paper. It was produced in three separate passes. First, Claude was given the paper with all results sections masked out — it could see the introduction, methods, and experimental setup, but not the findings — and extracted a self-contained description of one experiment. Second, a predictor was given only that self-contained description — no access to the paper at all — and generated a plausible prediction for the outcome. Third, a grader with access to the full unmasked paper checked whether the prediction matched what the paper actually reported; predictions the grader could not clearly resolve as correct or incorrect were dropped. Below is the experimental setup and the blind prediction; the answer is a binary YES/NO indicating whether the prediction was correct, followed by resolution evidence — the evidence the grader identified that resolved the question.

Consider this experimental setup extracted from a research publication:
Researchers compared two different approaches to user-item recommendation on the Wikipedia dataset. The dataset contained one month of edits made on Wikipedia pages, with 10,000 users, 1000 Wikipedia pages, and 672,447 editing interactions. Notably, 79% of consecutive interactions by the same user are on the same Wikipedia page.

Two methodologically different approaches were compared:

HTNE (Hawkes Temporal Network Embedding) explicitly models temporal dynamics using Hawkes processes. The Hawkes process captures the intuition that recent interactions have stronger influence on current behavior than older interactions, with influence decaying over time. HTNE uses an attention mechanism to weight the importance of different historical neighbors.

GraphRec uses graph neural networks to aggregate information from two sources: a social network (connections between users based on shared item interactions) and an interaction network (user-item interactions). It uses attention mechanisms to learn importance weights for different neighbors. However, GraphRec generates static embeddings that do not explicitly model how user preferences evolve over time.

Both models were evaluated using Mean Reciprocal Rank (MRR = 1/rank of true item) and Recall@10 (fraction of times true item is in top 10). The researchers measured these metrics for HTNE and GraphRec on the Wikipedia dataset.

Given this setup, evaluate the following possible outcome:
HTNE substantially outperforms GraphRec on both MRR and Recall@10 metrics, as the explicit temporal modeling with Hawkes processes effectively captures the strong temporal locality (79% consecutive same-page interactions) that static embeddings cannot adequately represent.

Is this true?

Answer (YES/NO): NO